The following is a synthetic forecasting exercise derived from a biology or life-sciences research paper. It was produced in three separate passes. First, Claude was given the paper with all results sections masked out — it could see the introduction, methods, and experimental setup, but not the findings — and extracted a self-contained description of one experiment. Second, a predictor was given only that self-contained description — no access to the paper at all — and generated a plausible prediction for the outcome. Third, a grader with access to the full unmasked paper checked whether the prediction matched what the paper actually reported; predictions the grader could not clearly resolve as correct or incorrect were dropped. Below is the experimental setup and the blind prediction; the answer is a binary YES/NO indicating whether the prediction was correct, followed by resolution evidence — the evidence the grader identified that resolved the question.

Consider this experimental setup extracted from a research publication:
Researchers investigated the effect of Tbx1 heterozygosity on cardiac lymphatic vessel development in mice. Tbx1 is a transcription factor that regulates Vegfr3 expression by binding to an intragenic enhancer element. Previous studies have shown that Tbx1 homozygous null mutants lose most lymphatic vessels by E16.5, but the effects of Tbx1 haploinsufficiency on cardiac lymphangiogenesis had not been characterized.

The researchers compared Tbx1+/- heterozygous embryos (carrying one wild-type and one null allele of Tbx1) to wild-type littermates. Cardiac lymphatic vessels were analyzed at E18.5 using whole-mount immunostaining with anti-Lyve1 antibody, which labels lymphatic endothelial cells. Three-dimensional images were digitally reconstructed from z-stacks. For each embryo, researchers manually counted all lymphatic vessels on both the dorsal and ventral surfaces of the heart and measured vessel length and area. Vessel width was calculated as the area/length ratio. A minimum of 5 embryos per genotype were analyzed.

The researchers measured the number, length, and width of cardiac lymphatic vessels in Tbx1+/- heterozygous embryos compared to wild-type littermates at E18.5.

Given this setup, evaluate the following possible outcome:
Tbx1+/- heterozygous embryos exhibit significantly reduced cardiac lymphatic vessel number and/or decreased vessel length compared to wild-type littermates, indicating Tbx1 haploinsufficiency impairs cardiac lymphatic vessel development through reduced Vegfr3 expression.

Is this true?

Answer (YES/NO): NO